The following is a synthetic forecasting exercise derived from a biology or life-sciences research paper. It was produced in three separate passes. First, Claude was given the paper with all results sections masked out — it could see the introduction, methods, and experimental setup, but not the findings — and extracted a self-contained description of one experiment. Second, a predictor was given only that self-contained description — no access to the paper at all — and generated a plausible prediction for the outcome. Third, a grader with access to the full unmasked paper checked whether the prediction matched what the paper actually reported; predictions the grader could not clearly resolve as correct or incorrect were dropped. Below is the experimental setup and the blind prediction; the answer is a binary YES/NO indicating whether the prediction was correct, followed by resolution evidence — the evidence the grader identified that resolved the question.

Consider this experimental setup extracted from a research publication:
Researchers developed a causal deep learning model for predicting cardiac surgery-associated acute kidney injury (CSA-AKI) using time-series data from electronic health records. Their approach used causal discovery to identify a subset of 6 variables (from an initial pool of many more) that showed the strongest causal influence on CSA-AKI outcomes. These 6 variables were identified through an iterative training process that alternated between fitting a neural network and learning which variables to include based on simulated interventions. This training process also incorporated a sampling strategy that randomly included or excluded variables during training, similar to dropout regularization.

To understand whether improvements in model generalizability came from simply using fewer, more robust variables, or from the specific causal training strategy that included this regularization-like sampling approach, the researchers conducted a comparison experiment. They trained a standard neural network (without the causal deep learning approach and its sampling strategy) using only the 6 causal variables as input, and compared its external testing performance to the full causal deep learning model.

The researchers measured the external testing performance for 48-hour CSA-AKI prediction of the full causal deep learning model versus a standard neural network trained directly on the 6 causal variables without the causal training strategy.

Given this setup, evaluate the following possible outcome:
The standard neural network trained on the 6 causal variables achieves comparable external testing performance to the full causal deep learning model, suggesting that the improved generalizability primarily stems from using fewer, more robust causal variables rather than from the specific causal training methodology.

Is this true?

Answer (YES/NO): NO